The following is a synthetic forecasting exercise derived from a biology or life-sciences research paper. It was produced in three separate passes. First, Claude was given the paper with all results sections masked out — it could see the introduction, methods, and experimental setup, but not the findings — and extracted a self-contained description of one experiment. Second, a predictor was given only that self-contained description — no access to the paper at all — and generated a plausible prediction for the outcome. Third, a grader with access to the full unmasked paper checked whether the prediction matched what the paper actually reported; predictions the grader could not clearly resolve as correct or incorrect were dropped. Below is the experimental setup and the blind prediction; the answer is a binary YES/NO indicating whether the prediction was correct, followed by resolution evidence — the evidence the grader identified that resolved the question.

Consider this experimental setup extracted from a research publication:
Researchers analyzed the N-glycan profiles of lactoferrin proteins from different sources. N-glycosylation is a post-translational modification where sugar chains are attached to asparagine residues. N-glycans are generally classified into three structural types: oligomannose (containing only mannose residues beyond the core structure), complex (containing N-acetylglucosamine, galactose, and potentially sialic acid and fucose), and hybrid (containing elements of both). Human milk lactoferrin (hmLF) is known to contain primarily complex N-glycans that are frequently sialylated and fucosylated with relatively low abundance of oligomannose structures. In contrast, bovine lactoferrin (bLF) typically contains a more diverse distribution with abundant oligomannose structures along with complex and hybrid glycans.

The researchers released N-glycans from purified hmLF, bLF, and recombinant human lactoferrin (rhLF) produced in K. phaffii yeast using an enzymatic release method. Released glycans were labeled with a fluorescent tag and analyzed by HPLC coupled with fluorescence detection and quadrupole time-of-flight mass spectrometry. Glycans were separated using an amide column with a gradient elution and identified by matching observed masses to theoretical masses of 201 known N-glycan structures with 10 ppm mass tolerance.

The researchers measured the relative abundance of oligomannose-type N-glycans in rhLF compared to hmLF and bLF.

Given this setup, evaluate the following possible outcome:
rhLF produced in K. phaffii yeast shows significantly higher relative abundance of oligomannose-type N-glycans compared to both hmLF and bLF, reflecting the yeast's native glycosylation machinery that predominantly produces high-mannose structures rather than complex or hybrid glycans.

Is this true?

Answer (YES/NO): YES